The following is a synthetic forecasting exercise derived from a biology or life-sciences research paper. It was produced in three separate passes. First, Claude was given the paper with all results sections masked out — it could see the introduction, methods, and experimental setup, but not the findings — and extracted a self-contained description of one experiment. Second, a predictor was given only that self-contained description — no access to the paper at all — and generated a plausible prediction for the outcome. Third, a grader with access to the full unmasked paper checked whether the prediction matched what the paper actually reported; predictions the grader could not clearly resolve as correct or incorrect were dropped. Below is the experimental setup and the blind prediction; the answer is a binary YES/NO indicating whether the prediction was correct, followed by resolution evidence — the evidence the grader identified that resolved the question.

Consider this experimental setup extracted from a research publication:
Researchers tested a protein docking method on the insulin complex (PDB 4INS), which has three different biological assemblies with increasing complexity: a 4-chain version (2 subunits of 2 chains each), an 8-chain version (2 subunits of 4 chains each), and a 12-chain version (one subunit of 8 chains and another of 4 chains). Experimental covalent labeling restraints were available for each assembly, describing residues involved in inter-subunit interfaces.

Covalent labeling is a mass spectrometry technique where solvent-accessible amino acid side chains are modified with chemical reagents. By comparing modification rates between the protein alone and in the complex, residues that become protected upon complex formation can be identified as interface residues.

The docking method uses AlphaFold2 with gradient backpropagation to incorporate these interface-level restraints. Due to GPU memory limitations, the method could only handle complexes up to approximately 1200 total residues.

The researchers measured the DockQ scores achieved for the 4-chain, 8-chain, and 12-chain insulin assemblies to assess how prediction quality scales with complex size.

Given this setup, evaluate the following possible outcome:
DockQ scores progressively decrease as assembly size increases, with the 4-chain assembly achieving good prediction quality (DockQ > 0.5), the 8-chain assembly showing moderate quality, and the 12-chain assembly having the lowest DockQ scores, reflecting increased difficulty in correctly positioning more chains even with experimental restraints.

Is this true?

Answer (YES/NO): NO